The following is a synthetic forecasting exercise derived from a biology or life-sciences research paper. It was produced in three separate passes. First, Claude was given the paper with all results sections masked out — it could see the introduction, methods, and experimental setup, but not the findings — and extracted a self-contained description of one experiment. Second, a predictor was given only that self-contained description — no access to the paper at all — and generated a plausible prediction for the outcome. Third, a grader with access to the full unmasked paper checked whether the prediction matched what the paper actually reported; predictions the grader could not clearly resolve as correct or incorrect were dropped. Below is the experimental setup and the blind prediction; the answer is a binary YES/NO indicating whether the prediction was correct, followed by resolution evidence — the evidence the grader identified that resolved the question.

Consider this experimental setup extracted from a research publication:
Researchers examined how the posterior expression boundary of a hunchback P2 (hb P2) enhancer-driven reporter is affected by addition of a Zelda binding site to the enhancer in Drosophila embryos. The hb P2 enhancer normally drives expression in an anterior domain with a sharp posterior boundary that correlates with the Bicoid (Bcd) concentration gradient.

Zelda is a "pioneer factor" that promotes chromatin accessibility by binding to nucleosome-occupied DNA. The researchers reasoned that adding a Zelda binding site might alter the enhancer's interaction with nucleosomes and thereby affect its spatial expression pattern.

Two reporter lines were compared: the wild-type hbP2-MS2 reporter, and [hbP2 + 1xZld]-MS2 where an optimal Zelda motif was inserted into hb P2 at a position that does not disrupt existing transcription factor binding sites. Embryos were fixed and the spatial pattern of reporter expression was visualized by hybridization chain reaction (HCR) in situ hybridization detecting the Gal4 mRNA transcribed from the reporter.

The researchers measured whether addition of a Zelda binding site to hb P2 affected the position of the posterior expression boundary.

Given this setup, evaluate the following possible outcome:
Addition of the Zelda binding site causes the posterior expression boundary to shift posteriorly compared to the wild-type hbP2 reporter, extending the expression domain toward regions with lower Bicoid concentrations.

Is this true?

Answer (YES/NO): YES